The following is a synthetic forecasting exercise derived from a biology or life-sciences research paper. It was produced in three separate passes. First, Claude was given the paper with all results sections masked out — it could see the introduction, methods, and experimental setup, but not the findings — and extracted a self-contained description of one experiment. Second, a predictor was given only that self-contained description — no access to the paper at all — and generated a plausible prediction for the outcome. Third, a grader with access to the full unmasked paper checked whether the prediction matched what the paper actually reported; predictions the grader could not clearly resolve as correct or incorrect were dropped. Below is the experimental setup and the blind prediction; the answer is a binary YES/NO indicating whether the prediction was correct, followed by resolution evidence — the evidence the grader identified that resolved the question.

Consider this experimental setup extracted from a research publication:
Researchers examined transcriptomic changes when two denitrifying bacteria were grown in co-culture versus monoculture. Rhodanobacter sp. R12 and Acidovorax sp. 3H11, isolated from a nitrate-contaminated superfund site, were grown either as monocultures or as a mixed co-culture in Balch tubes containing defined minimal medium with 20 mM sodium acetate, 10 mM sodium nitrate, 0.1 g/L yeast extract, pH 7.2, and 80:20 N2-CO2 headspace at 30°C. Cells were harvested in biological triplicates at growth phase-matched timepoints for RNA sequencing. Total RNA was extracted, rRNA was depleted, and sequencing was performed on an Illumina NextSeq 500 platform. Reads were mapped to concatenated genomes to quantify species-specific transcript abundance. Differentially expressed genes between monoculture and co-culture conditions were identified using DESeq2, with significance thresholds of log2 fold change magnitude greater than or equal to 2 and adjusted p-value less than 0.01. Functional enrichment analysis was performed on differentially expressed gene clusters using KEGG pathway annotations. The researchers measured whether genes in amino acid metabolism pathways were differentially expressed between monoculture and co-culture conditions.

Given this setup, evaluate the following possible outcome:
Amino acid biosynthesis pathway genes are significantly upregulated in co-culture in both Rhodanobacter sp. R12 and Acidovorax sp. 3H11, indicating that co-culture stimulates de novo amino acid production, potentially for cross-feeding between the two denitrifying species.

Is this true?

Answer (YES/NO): YES